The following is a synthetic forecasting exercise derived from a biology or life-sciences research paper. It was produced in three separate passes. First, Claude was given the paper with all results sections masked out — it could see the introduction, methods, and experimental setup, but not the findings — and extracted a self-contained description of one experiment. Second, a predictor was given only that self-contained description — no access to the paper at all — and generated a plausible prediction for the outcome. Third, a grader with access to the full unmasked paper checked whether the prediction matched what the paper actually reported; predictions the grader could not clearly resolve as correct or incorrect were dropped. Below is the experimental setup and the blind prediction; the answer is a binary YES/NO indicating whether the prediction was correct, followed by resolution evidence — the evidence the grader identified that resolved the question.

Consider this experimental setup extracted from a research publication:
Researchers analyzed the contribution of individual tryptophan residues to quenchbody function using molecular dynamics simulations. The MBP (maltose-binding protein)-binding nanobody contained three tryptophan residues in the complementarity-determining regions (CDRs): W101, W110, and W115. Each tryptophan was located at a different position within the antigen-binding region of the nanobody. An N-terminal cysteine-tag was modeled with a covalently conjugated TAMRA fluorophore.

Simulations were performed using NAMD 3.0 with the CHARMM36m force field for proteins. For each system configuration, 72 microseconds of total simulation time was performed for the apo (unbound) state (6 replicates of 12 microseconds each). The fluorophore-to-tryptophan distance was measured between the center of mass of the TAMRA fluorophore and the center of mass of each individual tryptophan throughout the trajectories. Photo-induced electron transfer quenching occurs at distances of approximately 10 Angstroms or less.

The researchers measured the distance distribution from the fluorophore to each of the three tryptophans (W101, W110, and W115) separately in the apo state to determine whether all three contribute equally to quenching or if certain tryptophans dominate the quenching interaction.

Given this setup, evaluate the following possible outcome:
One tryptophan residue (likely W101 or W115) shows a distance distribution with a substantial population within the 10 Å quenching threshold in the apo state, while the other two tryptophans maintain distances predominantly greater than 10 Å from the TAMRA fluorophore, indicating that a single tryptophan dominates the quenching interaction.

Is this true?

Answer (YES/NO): NO